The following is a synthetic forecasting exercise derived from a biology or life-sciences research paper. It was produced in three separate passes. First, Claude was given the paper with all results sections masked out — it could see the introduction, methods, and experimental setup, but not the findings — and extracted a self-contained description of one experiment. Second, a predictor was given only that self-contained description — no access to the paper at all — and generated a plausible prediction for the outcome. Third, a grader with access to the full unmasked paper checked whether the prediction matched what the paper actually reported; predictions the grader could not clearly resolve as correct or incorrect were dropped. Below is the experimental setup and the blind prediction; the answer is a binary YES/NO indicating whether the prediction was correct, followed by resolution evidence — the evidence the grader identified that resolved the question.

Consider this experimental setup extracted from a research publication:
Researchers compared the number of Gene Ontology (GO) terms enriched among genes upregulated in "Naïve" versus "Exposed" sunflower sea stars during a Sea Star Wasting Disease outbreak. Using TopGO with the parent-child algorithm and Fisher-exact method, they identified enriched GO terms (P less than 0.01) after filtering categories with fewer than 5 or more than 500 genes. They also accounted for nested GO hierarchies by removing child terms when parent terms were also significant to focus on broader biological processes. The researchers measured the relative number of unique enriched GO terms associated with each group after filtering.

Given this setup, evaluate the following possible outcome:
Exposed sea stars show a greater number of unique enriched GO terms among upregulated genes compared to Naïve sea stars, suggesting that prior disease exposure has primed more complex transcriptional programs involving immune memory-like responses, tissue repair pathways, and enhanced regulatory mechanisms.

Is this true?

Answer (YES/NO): NO